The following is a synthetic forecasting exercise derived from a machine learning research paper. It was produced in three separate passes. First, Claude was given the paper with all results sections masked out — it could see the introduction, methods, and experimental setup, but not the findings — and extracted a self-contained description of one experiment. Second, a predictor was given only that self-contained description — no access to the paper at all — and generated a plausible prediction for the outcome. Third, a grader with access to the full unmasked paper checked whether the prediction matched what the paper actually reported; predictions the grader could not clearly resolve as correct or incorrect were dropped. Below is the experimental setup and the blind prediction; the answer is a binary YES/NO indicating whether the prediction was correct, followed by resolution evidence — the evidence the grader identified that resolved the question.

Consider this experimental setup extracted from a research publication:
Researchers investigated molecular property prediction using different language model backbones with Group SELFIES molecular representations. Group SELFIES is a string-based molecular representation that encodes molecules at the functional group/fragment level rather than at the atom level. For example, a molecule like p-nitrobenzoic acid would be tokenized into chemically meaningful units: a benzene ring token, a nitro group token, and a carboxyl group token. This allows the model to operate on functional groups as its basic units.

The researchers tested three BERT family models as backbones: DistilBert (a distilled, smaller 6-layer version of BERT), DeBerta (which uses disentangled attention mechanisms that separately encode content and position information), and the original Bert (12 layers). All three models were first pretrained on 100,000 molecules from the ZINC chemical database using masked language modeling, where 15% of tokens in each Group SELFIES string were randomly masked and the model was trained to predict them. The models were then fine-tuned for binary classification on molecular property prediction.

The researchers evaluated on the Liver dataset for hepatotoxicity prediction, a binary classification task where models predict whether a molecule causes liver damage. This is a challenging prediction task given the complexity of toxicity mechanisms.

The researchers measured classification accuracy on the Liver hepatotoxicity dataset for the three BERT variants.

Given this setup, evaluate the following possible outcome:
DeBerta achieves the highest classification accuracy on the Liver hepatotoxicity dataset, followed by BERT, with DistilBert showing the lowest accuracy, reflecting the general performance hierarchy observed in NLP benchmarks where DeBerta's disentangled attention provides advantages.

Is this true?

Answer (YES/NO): NO